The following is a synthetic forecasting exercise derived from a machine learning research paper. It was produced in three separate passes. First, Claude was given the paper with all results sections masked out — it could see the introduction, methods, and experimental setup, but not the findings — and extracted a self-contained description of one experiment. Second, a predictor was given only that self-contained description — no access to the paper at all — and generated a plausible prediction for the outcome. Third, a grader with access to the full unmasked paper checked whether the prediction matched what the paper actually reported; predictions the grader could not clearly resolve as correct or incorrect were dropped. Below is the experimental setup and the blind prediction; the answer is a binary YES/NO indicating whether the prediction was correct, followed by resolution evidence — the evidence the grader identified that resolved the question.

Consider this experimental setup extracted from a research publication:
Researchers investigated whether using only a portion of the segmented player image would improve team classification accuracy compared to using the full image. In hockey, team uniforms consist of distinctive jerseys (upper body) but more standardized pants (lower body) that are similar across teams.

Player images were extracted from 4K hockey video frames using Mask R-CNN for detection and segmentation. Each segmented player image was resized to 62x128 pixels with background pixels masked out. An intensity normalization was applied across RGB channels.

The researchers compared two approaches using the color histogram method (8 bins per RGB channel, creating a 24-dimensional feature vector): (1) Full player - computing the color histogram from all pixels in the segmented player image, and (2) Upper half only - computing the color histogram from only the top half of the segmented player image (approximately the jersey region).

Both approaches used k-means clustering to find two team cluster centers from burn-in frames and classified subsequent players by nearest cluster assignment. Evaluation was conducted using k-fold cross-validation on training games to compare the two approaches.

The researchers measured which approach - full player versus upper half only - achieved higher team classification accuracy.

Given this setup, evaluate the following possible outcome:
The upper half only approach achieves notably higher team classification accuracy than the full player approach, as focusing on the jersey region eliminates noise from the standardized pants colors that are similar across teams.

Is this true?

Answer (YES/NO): NO